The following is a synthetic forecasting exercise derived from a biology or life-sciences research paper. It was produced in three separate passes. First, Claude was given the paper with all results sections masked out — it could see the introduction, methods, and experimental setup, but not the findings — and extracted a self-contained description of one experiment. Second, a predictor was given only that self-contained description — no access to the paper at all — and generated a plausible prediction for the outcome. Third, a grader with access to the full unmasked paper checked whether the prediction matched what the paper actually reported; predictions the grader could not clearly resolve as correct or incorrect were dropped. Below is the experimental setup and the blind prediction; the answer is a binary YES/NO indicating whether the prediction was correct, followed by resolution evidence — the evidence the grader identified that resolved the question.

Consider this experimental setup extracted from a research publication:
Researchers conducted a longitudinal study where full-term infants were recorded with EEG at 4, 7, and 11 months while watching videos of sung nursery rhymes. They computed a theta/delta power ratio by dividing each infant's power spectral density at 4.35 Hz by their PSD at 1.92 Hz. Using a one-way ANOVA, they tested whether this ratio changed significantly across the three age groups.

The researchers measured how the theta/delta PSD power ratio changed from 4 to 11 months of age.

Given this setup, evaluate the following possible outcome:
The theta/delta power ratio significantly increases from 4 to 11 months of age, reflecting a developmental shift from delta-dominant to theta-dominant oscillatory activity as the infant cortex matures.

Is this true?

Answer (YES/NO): YES